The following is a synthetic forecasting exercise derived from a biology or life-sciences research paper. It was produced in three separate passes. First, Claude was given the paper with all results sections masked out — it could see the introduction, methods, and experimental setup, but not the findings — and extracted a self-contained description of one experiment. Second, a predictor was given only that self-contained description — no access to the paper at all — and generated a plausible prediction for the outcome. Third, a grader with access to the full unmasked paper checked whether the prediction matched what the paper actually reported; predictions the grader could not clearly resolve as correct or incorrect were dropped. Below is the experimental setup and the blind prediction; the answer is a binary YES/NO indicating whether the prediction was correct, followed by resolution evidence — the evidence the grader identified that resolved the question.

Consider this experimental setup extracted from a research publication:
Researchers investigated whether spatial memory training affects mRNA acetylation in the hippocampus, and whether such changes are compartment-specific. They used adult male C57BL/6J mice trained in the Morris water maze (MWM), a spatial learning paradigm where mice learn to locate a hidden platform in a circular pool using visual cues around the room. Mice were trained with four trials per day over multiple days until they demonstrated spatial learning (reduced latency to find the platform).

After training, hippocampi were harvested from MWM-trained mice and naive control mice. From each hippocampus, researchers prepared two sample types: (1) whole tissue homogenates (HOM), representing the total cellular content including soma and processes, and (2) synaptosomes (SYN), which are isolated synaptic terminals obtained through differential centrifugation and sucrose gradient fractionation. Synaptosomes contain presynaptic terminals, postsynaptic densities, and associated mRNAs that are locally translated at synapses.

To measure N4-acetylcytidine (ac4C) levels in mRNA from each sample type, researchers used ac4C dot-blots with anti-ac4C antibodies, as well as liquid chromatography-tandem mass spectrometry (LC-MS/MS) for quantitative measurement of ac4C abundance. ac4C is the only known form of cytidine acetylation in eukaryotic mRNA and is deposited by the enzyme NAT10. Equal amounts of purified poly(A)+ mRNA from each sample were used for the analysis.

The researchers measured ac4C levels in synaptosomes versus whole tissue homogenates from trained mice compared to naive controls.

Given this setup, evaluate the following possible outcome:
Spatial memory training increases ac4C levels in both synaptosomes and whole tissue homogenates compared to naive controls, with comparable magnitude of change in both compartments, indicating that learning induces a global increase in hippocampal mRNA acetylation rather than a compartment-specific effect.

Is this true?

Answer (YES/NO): NO